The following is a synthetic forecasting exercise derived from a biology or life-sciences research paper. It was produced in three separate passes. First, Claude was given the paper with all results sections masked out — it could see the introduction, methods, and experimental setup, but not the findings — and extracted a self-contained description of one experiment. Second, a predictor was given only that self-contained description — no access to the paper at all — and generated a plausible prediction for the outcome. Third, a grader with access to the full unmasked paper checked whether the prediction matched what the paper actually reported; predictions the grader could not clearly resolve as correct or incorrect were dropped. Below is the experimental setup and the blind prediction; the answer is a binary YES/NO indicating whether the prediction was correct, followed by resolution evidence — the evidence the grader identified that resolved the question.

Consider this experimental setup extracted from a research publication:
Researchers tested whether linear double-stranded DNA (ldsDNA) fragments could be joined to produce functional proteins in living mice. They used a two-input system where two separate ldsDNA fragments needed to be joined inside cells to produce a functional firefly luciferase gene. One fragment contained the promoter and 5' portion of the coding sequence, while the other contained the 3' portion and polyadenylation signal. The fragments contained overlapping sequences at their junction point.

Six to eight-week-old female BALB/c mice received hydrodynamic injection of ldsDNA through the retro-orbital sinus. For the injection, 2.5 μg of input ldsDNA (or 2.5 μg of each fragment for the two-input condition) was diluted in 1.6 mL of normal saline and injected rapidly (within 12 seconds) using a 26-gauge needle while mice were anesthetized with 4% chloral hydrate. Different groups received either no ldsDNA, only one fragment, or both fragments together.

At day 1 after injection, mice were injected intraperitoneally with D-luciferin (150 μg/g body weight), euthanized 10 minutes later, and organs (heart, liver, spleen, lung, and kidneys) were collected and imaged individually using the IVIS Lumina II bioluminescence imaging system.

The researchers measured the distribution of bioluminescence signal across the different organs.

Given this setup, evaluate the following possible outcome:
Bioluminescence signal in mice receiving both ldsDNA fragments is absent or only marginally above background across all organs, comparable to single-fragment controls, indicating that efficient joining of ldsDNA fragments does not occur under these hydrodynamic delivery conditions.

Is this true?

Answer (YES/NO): NO